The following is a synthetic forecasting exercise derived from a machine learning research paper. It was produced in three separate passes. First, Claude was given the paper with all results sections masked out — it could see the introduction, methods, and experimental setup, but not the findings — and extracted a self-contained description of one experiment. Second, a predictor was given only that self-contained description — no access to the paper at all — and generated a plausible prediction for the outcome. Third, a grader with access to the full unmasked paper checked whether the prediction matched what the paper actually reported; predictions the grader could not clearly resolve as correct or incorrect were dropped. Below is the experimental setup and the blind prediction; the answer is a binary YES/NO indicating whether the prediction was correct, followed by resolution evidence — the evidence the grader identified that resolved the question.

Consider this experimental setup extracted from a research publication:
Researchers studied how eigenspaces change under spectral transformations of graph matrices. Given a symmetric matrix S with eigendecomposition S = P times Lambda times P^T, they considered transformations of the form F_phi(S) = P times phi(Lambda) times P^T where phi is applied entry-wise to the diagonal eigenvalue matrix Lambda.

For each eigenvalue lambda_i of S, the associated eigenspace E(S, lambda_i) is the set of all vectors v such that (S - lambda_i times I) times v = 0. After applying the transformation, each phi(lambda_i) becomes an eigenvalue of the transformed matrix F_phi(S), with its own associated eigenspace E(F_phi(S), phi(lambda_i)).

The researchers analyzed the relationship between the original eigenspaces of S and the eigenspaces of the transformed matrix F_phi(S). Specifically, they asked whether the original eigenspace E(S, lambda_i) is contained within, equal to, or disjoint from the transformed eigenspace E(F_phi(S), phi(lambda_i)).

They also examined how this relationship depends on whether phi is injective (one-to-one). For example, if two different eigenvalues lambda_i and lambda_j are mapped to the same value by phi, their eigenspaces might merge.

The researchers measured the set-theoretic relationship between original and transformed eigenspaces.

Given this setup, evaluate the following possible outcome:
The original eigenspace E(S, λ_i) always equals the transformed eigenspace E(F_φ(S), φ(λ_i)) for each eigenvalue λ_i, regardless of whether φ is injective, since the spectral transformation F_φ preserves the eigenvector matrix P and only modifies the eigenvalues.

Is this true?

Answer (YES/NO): NO